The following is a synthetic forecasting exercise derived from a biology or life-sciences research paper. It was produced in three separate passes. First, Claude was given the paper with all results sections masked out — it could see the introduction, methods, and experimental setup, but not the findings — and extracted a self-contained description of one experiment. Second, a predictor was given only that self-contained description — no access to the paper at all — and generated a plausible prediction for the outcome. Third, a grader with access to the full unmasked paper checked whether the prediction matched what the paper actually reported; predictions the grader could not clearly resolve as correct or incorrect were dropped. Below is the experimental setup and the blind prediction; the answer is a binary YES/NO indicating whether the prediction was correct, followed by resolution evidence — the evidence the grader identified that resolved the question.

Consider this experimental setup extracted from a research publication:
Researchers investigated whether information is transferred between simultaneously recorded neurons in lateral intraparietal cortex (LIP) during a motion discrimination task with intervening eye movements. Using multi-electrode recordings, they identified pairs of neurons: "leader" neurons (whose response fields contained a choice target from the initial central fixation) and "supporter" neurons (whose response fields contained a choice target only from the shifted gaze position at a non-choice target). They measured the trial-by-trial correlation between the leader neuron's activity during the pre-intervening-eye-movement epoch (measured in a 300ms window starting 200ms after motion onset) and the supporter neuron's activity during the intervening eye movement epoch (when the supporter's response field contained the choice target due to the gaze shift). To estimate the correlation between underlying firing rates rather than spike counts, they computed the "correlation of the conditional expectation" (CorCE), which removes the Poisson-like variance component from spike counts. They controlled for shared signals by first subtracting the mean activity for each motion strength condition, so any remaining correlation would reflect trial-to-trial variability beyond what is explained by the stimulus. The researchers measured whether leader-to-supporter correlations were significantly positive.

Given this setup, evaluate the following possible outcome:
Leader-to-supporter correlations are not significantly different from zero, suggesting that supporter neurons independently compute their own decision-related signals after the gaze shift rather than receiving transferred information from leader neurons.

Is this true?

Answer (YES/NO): NO